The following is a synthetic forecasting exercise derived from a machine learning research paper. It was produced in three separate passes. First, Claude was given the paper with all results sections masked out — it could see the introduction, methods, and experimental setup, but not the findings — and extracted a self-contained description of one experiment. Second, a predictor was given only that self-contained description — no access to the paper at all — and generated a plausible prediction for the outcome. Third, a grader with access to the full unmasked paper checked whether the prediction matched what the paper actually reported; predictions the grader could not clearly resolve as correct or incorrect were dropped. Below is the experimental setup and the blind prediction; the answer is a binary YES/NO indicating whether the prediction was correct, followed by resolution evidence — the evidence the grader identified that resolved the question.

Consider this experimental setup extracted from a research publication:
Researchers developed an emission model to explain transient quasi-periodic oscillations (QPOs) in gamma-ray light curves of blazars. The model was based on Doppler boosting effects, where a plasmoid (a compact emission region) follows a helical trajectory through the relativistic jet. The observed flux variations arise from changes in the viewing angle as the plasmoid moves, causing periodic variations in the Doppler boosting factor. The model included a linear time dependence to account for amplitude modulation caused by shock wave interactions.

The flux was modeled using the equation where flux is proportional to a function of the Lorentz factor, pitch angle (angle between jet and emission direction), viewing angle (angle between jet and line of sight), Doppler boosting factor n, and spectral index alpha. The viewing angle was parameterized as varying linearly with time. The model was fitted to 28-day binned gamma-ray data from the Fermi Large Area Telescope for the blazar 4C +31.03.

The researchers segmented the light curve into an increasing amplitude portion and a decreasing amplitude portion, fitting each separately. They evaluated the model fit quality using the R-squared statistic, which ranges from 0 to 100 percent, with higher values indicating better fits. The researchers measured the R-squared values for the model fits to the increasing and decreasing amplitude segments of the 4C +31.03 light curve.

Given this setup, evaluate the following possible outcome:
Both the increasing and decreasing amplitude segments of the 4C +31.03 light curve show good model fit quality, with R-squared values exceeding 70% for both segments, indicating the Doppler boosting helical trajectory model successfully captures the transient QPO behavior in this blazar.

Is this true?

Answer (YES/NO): NO